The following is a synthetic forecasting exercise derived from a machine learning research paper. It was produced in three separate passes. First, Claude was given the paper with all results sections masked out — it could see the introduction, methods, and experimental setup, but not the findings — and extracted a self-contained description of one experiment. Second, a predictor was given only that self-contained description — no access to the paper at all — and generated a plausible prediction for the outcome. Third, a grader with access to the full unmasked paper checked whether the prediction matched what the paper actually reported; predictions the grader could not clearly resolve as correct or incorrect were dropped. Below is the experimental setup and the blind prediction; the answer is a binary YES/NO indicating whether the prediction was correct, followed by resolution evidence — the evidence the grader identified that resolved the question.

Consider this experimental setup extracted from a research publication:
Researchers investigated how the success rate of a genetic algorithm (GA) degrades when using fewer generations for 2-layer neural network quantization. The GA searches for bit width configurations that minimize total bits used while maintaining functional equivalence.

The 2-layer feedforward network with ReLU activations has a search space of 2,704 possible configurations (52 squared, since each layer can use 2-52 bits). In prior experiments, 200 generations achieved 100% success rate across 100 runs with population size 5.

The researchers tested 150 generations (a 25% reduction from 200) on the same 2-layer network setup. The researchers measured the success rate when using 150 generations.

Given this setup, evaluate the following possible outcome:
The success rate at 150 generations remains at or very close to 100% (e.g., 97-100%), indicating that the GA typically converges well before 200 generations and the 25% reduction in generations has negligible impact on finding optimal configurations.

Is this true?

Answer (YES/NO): NO